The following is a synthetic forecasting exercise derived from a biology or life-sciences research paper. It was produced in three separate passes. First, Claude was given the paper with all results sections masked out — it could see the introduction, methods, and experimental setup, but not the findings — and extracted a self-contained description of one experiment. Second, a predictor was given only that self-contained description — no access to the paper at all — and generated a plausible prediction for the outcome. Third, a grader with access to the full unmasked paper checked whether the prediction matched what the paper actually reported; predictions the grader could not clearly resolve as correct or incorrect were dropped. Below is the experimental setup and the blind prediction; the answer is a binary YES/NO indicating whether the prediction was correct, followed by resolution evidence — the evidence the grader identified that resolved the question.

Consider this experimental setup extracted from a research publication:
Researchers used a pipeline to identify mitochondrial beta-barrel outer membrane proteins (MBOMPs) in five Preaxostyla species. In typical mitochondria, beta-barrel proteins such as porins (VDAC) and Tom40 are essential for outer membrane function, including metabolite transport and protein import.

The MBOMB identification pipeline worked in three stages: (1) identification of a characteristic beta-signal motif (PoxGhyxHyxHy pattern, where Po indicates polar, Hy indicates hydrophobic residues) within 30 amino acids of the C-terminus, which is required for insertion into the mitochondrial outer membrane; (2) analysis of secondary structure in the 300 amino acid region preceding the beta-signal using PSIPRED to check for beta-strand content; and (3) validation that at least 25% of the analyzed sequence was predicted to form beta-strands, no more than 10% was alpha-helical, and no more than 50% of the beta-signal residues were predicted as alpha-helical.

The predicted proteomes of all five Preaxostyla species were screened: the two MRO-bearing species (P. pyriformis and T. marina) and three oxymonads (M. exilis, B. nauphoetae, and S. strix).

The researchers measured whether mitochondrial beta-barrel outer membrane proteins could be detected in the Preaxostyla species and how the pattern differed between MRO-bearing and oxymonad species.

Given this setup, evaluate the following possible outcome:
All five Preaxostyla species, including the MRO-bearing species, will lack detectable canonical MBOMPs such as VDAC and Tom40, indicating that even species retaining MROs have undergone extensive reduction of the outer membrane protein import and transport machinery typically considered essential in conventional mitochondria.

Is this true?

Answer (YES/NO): NO